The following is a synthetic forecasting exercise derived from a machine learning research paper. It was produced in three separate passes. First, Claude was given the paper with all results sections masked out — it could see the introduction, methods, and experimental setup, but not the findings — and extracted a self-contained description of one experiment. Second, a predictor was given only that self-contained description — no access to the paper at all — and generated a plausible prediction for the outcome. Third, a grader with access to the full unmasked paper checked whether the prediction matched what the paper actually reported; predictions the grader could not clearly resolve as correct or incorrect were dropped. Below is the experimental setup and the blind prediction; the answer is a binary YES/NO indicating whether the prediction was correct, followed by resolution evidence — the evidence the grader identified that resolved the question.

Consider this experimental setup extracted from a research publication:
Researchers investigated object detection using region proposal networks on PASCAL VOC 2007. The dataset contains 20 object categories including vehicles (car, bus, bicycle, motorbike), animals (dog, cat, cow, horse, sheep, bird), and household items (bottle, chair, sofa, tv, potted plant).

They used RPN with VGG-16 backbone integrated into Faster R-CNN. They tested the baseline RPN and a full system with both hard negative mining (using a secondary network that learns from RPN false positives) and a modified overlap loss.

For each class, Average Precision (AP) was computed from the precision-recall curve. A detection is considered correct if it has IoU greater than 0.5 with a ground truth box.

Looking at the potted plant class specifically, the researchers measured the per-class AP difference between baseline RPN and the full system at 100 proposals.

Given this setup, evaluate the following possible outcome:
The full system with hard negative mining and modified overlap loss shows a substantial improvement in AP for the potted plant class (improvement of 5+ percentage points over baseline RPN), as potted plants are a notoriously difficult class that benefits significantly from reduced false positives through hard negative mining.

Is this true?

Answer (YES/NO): NO